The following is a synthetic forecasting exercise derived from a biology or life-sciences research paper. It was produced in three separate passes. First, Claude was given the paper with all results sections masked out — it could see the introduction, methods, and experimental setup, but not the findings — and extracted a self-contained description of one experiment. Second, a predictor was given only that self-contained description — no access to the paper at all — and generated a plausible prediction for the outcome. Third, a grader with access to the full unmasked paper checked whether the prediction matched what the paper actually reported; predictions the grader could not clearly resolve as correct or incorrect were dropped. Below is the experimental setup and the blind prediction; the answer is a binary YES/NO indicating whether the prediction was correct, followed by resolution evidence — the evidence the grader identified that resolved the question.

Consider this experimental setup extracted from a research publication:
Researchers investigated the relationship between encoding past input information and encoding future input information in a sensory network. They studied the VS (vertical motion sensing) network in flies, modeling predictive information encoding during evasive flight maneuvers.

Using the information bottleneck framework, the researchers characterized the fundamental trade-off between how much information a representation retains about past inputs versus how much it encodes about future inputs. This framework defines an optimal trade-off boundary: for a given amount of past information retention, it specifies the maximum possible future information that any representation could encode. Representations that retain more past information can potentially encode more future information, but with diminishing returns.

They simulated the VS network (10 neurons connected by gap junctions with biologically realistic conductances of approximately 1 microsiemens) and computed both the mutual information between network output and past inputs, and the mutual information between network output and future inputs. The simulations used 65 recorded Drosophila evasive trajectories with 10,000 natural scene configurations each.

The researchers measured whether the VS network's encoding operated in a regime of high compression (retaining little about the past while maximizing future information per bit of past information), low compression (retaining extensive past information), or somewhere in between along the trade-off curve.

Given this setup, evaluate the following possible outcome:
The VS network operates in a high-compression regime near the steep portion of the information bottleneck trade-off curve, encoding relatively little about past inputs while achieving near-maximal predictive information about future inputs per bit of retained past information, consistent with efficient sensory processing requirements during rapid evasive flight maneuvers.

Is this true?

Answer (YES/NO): NO